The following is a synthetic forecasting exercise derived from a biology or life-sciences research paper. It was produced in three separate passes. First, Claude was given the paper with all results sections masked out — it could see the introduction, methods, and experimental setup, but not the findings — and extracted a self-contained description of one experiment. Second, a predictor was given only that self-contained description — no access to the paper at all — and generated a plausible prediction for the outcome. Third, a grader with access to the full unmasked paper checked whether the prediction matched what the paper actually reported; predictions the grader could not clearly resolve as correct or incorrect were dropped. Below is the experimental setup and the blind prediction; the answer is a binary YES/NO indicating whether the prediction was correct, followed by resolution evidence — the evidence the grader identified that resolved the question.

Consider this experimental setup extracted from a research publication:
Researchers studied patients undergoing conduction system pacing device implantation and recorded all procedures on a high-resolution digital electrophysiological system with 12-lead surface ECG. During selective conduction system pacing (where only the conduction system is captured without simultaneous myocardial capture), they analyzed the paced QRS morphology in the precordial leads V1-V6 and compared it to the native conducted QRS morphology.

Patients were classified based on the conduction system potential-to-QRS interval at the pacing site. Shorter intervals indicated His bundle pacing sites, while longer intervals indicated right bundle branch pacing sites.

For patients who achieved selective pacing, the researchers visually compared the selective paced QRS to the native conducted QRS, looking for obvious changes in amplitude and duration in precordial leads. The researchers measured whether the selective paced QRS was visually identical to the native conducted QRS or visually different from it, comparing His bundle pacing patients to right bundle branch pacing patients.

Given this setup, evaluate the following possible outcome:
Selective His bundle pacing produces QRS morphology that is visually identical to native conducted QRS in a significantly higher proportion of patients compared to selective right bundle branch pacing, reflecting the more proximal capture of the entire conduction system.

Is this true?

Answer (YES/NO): YES